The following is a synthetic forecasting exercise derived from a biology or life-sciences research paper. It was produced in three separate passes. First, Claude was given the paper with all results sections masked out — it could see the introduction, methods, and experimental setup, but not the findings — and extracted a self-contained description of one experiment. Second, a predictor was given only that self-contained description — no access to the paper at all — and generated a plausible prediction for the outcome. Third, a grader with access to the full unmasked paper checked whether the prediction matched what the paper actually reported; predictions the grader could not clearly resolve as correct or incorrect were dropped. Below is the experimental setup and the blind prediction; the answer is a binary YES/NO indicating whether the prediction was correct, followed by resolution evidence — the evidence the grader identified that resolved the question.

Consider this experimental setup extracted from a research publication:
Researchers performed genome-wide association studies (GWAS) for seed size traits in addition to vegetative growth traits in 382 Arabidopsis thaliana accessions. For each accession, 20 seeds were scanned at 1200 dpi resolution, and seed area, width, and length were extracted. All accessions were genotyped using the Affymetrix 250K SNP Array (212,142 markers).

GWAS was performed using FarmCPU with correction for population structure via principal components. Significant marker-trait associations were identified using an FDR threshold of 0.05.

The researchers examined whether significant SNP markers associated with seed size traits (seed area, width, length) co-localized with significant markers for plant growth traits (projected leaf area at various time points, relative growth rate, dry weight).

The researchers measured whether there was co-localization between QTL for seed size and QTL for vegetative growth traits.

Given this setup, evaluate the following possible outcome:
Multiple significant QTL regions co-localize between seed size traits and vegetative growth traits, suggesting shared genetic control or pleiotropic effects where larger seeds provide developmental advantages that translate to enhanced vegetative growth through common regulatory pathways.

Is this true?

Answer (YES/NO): NO